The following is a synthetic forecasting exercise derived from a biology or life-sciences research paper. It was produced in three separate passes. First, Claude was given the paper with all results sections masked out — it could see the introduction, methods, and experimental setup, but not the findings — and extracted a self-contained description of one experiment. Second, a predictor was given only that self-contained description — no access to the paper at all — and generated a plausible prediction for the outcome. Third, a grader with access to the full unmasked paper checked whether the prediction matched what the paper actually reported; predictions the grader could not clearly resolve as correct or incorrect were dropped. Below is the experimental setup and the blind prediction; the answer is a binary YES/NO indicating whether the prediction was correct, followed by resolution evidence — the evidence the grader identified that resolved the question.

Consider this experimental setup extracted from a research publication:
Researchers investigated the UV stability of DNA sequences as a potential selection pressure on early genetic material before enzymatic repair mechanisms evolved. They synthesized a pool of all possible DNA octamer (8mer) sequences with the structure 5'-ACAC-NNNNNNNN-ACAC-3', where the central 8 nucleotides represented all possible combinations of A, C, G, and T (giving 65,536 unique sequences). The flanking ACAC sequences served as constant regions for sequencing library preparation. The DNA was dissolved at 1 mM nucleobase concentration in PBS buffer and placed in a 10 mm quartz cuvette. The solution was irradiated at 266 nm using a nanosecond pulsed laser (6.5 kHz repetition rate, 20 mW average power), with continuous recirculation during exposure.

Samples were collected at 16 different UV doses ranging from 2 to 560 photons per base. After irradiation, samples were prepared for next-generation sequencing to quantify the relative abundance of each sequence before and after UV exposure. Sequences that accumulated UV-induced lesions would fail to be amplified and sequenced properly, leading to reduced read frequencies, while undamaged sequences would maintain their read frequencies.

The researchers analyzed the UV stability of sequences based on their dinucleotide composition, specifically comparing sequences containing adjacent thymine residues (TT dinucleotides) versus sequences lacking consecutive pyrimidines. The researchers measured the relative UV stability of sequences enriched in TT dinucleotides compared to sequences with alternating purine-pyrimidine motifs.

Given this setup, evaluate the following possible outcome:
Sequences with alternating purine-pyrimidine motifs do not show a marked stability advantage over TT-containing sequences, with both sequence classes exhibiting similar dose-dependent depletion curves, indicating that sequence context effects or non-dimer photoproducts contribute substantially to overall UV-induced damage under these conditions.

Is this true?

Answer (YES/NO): NO